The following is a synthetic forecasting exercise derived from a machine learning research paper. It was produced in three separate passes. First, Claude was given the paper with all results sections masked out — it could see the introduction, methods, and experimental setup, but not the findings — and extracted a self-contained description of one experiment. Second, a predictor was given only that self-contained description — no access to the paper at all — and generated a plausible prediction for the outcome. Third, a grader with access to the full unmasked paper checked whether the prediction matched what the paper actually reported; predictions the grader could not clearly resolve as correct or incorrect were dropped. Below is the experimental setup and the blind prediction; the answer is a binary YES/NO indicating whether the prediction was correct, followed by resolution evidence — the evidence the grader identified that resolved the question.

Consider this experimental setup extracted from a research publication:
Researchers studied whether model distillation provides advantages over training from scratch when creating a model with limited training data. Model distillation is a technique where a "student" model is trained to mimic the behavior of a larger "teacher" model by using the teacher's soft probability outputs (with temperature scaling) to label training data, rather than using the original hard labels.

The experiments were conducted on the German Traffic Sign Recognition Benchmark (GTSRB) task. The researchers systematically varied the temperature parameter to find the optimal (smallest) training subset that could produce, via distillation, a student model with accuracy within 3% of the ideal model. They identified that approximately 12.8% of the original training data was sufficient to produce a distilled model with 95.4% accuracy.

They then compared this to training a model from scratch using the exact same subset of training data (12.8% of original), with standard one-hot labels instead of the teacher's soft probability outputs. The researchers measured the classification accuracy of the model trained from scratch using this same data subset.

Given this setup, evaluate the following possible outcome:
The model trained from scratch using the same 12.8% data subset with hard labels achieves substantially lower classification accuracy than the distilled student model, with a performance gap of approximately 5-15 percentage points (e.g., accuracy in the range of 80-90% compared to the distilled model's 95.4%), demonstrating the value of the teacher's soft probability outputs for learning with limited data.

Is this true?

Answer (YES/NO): NO